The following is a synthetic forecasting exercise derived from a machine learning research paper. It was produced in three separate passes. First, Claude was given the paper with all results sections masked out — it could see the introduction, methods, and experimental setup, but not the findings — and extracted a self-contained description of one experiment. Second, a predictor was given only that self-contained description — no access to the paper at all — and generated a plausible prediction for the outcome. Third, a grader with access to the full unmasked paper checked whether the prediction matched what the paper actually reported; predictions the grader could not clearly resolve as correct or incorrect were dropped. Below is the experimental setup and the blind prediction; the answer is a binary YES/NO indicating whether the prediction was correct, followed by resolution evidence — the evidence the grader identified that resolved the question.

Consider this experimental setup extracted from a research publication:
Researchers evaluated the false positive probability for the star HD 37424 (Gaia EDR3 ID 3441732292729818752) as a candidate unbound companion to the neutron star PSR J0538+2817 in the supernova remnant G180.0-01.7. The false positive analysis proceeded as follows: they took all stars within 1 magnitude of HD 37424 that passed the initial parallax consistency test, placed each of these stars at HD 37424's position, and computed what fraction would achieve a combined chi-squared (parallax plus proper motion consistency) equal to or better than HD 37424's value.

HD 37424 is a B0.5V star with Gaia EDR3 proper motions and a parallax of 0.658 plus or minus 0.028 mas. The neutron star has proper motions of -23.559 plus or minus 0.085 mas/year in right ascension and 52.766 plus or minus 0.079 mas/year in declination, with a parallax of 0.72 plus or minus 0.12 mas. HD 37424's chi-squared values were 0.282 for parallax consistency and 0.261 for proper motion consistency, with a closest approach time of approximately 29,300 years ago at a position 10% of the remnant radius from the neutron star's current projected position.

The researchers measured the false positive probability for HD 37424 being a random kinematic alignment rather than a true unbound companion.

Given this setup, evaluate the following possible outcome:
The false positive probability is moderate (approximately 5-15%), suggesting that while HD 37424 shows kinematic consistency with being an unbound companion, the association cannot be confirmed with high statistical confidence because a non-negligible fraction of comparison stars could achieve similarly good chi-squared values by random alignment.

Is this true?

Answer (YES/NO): NO